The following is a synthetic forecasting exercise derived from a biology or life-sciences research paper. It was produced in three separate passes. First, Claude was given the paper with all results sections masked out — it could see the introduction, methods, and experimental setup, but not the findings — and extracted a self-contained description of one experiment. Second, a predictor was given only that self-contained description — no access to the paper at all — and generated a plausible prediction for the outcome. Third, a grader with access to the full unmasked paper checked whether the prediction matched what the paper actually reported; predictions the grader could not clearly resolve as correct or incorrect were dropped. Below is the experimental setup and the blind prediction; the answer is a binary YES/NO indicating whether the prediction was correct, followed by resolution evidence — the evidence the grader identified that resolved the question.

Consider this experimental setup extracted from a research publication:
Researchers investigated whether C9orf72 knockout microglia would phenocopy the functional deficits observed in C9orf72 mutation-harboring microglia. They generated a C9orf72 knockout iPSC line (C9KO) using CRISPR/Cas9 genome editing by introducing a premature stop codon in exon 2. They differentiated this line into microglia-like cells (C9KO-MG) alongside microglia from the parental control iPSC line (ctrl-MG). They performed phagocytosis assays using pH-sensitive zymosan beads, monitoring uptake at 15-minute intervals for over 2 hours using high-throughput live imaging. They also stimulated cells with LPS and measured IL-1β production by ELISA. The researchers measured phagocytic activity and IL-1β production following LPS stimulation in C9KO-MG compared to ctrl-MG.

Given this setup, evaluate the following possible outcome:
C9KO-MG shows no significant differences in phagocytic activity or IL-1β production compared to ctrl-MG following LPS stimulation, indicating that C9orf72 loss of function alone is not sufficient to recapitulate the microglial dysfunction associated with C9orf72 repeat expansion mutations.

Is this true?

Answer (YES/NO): NO